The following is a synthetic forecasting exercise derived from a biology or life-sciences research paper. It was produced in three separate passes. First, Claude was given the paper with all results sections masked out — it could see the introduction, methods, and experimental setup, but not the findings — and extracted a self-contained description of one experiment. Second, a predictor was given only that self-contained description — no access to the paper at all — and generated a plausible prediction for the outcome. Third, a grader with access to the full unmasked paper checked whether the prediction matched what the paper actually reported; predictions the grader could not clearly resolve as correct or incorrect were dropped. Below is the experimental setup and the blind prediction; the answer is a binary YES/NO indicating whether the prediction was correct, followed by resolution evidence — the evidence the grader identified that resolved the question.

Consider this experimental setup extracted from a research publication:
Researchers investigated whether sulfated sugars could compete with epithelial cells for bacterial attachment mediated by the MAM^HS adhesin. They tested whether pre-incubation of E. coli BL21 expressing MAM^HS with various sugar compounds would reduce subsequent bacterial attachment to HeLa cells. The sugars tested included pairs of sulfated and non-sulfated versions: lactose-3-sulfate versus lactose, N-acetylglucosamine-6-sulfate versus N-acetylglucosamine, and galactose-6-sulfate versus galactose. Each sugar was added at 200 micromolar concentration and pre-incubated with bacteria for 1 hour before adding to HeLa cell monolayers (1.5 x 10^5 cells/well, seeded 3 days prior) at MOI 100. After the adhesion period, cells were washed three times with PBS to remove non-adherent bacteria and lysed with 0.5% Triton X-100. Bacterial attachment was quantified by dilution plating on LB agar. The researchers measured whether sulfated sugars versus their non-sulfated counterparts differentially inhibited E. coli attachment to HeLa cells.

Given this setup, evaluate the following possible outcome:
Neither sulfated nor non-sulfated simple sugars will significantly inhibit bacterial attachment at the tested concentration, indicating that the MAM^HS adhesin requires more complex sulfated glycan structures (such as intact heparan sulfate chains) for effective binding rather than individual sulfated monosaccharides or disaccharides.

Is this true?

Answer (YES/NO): NO